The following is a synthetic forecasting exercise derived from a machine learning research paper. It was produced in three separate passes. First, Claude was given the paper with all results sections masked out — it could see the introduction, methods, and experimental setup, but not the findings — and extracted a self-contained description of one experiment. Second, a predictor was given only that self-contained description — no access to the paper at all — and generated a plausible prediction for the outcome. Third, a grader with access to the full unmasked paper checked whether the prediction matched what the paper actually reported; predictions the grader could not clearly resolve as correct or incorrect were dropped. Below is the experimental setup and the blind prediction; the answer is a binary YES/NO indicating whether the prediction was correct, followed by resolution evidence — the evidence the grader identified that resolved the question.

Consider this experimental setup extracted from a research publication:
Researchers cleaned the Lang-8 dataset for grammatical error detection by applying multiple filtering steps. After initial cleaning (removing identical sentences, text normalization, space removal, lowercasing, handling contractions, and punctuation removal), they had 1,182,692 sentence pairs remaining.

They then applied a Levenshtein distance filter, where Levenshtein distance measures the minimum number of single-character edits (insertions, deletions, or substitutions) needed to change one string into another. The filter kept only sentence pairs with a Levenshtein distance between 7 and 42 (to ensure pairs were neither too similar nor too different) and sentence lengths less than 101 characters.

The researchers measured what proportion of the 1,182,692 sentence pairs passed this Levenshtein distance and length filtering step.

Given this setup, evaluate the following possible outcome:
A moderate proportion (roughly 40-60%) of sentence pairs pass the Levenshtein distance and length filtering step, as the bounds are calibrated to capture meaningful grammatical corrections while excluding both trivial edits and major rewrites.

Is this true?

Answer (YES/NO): NO